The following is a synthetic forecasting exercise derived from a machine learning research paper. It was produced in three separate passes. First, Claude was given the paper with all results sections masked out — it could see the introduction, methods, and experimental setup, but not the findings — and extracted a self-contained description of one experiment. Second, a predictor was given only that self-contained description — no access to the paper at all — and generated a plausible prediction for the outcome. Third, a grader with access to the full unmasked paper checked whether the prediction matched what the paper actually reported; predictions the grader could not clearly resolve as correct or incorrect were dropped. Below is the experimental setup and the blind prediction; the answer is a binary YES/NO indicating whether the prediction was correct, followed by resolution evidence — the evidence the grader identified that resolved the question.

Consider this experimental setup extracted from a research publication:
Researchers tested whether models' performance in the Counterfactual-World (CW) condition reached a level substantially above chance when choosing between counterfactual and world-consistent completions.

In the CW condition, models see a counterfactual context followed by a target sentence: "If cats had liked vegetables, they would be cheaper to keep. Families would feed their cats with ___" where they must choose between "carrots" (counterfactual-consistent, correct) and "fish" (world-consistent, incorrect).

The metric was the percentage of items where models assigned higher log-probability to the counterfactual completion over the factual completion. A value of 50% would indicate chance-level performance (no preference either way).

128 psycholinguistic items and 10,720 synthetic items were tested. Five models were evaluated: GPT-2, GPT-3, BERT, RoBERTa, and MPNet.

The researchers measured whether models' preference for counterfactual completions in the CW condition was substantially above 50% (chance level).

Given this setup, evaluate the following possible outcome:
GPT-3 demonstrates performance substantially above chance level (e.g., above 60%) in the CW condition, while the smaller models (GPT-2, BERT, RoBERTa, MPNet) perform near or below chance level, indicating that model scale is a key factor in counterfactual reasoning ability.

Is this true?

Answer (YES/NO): NO